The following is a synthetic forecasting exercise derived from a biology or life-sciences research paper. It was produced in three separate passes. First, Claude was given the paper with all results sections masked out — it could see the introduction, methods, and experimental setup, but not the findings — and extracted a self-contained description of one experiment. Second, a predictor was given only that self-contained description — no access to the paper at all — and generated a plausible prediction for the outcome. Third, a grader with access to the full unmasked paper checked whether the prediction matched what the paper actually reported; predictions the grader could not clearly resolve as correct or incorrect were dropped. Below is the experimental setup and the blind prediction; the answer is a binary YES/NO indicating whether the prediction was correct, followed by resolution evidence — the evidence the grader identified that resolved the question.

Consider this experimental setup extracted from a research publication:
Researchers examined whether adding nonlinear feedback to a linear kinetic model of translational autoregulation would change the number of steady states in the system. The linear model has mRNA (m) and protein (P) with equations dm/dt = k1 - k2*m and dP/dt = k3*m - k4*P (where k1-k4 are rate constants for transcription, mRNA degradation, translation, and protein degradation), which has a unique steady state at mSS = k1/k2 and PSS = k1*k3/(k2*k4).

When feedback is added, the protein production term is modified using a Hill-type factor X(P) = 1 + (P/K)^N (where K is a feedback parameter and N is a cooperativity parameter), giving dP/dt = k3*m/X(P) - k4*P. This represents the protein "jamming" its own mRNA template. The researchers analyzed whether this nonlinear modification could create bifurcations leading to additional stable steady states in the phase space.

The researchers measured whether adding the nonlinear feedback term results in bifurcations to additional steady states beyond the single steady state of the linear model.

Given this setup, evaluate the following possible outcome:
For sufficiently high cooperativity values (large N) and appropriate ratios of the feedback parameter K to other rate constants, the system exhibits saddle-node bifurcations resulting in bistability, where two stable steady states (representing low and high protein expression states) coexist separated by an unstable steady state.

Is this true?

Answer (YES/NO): NO